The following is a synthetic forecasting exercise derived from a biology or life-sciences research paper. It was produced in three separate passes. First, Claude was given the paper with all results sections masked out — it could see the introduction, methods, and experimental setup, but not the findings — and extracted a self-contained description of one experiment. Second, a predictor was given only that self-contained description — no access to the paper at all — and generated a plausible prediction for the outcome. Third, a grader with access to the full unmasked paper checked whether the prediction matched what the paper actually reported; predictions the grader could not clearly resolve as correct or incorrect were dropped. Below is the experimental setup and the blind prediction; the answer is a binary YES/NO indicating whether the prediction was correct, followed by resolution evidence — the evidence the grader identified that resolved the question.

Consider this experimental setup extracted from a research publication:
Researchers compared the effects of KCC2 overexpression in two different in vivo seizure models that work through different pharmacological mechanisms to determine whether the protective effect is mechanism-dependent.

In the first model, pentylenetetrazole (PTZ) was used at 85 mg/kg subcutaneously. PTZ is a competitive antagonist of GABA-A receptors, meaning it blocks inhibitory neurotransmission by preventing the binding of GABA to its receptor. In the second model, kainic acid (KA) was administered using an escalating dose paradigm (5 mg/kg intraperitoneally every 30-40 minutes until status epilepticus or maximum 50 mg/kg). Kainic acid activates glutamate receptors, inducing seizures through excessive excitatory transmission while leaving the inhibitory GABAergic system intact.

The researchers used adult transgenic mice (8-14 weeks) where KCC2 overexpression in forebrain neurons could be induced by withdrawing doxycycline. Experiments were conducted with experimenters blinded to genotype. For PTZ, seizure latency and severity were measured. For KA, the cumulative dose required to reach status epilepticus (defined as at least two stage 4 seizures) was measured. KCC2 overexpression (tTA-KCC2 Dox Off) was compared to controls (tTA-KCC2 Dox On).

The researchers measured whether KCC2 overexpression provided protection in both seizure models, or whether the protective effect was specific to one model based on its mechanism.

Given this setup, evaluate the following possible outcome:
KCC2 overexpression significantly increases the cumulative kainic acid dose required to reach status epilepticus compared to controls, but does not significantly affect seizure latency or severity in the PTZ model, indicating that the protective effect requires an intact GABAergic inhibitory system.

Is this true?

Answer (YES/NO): YES